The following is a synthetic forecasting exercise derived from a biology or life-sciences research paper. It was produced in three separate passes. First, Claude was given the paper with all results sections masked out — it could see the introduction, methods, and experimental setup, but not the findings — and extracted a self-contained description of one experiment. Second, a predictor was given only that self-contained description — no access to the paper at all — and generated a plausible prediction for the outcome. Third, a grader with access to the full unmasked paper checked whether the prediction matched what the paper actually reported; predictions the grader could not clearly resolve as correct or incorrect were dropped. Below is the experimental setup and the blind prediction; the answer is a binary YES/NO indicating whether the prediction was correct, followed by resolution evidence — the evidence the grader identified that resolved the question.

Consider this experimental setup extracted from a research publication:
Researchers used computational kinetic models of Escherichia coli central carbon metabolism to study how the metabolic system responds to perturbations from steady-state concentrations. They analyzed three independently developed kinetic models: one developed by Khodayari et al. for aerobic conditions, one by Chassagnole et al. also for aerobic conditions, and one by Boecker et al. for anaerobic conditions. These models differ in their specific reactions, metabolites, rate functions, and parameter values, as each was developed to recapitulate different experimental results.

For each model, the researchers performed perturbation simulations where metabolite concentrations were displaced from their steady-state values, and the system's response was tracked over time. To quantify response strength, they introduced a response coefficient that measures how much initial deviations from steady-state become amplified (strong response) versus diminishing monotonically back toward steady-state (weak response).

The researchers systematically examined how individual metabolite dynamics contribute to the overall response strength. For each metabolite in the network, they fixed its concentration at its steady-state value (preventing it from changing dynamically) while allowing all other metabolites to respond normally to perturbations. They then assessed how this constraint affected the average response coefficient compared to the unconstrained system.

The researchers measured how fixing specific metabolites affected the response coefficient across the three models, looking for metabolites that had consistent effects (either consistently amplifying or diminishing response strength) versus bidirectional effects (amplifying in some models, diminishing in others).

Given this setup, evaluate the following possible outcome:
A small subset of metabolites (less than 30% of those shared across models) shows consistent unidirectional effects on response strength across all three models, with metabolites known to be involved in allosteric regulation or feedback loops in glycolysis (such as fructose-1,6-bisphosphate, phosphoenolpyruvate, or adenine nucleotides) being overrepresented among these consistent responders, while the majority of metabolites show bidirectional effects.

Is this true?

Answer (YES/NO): YES